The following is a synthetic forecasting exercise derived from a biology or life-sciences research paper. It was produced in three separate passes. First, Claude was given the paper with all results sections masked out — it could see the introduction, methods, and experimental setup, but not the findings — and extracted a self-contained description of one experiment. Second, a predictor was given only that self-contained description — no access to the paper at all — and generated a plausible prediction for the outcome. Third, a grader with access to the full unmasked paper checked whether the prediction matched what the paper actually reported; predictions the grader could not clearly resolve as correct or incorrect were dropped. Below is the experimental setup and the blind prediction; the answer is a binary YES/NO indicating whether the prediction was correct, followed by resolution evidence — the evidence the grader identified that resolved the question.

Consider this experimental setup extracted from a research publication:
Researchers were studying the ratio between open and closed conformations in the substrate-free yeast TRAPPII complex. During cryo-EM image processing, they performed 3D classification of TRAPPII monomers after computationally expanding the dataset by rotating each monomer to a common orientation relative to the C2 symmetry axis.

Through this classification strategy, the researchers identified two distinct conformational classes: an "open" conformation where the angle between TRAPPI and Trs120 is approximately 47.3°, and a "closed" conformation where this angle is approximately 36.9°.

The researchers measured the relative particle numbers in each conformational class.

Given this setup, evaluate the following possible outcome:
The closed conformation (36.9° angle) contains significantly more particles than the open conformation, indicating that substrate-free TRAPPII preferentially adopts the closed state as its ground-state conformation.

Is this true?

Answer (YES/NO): YES